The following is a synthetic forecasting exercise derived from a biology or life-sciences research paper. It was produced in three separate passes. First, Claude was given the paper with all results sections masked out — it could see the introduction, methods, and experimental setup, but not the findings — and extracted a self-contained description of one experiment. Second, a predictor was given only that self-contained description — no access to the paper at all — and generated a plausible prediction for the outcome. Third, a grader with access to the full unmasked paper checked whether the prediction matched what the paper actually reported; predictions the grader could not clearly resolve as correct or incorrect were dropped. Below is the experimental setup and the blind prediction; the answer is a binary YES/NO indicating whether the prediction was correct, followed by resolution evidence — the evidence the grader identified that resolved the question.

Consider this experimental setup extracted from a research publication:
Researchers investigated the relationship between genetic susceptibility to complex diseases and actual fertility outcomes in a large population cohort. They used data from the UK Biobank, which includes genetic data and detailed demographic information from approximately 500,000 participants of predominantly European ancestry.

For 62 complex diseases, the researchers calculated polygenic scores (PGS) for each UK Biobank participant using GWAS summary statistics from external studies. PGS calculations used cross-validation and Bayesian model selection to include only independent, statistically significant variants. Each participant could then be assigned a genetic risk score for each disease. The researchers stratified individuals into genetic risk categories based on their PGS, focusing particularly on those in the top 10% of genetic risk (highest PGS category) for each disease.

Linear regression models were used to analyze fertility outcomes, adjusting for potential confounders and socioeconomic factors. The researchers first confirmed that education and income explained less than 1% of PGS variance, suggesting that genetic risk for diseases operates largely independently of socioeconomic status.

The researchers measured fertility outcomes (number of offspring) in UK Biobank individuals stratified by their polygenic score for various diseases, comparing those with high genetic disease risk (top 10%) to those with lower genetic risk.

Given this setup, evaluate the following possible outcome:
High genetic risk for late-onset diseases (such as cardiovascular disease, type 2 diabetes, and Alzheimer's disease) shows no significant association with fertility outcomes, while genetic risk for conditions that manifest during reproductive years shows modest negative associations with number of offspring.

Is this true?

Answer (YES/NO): NO